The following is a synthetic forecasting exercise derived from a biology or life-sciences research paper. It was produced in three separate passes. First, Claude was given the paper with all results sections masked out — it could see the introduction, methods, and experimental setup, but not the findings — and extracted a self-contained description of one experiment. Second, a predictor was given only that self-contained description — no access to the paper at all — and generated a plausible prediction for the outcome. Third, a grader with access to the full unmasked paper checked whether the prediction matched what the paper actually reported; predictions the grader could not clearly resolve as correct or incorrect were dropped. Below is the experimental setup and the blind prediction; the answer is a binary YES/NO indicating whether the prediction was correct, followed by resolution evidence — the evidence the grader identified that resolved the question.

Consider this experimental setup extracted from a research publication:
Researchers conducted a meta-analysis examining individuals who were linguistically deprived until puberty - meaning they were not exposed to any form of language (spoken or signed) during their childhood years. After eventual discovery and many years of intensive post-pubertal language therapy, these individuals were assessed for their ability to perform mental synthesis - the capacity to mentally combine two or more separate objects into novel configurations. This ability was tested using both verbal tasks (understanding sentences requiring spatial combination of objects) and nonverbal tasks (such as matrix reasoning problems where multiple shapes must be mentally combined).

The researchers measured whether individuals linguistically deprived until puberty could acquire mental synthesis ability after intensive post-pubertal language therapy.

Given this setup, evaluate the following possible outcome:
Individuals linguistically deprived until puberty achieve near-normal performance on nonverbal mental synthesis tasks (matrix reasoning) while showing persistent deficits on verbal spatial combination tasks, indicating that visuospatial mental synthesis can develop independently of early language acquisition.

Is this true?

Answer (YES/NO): NO